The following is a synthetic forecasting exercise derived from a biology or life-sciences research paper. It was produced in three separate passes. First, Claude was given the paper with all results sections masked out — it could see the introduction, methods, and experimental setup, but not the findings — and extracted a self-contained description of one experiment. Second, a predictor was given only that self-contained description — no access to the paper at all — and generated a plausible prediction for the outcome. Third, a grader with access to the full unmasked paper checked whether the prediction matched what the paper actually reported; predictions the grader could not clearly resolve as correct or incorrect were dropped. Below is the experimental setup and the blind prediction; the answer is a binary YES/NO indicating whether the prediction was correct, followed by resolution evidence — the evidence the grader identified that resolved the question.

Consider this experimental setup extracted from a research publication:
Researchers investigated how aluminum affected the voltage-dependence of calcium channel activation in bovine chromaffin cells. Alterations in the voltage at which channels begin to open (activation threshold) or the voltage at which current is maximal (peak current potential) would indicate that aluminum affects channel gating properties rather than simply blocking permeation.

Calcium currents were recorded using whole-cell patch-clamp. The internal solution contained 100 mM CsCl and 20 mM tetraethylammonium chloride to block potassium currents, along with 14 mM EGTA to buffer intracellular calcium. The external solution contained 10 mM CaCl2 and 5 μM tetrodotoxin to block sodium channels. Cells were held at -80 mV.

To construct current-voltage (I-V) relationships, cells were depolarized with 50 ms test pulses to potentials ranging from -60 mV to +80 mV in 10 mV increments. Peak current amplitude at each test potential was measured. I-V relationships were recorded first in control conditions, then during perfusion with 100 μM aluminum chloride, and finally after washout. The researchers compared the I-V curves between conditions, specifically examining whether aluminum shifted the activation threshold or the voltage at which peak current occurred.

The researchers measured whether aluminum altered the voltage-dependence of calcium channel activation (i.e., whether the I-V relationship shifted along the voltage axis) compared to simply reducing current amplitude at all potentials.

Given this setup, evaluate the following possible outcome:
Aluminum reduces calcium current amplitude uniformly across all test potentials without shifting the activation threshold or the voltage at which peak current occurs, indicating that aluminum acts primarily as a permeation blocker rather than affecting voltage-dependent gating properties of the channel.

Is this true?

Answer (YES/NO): NO